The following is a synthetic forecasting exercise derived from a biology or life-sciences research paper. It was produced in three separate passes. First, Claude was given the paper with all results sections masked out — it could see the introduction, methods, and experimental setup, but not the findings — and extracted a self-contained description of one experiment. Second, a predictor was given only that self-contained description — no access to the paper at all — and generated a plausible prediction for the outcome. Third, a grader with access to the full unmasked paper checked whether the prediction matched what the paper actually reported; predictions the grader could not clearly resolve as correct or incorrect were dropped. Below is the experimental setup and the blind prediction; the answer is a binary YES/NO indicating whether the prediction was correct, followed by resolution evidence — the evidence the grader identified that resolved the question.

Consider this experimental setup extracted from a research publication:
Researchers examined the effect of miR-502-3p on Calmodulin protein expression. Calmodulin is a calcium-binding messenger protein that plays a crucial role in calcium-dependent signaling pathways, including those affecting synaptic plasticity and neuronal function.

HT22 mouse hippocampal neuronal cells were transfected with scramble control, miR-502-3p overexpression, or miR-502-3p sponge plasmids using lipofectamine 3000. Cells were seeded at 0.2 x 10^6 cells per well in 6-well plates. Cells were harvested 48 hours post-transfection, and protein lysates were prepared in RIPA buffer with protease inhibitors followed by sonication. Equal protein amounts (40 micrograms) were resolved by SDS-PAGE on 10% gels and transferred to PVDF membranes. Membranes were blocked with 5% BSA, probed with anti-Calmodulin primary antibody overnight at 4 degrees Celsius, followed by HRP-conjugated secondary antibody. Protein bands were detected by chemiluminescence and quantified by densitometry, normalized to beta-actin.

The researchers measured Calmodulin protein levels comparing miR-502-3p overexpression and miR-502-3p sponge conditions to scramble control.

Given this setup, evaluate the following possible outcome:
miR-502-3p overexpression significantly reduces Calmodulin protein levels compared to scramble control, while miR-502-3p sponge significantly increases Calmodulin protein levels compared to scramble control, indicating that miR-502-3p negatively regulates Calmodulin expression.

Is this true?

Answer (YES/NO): YES